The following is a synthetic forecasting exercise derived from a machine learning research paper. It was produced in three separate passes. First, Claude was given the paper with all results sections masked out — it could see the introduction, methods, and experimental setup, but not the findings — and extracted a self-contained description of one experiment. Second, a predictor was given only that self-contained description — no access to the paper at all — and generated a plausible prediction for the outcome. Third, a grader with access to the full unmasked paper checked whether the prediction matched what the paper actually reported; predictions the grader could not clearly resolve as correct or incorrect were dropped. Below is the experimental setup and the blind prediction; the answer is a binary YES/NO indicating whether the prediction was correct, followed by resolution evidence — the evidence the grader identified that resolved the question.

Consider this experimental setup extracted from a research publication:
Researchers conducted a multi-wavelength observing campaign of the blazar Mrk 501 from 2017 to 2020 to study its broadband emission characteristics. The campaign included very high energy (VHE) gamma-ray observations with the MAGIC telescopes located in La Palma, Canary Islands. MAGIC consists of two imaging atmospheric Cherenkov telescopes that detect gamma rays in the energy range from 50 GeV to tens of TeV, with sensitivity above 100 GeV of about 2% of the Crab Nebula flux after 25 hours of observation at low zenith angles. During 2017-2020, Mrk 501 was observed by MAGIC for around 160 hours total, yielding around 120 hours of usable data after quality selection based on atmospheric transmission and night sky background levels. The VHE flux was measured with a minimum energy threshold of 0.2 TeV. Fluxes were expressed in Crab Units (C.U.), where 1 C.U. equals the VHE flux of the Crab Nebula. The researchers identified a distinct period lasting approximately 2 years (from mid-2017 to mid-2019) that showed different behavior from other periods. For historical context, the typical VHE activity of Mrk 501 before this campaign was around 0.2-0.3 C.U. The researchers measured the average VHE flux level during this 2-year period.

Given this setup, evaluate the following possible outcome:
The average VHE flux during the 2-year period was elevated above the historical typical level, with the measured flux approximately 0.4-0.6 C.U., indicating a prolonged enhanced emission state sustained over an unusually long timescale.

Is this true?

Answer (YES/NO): NO